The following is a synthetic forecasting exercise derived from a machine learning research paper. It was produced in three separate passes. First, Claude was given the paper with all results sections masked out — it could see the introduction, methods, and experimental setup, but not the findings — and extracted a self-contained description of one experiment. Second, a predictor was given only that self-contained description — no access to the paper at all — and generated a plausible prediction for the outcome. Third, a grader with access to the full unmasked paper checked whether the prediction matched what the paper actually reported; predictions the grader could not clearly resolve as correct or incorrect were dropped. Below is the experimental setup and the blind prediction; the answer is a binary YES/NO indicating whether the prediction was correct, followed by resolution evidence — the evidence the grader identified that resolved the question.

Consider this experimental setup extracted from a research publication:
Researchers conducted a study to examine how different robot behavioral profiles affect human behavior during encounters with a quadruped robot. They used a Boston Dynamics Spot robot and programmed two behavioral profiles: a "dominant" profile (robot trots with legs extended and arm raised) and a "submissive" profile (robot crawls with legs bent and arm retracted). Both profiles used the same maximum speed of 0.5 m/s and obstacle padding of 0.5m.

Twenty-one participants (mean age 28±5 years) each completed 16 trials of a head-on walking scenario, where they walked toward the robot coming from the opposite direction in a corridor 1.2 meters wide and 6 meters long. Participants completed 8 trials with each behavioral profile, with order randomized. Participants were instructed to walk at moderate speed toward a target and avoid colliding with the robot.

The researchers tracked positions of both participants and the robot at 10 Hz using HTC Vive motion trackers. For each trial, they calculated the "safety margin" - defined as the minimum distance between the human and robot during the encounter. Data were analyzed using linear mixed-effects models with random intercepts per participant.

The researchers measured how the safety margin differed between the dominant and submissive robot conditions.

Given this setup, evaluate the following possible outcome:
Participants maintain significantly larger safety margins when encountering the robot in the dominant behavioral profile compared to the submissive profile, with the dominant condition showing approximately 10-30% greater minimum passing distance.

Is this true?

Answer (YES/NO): NO